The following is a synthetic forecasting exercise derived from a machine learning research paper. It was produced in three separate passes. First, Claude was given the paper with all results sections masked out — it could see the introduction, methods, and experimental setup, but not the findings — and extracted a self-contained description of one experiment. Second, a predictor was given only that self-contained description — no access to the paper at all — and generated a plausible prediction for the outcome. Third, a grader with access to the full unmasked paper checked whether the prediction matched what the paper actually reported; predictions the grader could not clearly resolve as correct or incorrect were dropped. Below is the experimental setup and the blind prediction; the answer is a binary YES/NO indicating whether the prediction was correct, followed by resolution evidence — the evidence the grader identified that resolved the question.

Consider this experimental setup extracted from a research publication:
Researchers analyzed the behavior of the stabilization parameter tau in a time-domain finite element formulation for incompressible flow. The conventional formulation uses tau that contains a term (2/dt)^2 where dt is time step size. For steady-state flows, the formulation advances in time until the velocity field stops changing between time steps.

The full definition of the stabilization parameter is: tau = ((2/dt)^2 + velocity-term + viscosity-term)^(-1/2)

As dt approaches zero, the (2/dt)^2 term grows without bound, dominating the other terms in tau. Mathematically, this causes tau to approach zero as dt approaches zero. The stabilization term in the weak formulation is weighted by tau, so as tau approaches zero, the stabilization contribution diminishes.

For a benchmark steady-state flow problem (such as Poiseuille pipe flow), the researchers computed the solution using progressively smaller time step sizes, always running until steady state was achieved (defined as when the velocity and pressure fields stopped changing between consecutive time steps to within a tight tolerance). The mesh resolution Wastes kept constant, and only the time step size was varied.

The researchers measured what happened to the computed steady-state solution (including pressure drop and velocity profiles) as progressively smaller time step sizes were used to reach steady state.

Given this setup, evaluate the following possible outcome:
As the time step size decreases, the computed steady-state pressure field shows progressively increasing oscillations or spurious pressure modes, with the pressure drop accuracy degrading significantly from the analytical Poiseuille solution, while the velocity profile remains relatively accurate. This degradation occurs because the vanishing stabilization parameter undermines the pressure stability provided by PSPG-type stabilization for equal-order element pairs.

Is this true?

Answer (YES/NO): NO